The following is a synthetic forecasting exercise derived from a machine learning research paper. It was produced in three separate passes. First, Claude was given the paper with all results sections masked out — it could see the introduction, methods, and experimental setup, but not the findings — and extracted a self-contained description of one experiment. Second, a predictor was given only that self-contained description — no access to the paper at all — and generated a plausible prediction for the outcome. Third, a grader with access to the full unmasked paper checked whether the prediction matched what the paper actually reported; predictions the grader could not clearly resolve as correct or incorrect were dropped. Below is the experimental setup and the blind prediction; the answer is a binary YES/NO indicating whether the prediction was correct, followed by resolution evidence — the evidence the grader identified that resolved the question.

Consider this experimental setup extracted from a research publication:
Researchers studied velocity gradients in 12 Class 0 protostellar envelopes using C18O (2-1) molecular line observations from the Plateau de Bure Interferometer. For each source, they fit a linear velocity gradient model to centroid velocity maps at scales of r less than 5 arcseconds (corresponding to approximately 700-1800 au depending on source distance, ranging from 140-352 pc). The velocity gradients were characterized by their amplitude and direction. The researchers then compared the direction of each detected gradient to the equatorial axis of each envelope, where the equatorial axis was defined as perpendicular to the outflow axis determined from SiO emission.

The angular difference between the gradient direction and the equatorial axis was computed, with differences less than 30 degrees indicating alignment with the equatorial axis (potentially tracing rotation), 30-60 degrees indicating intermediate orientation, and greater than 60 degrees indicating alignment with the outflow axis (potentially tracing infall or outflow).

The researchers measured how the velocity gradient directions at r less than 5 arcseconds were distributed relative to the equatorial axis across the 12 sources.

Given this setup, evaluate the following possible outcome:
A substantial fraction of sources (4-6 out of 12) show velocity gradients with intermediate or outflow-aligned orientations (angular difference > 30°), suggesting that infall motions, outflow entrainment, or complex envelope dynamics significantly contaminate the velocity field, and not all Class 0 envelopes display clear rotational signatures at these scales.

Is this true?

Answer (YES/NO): YES